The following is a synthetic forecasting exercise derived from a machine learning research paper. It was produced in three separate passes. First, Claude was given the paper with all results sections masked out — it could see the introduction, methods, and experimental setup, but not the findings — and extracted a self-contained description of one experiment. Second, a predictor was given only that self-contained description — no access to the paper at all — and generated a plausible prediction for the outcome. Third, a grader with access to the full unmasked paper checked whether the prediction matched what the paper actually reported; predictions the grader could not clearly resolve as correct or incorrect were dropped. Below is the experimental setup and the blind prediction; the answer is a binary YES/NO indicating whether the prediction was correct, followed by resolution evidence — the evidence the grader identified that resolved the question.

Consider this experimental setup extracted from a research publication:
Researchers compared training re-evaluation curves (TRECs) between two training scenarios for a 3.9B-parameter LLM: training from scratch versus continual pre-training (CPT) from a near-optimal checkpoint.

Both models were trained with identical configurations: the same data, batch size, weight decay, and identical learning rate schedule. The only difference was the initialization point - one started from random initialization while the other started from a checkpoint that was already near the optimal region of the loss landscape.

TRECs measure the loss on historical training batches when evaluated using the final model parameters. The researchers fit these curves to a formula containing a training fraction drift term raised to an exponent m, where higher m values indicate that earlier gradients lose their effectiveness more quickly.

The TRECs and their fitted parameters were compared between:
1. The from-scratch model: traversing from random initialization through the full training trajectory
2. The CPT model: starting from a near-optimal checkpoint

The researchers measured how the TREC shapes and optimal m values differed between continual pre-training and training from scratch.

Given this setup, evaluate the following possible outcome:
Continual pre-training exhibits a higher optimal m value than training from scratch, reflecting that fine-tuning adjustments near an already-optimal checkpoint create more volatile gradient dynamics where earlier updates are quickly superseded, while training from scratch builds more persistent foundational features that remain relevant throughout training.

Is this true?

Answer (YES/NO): NO